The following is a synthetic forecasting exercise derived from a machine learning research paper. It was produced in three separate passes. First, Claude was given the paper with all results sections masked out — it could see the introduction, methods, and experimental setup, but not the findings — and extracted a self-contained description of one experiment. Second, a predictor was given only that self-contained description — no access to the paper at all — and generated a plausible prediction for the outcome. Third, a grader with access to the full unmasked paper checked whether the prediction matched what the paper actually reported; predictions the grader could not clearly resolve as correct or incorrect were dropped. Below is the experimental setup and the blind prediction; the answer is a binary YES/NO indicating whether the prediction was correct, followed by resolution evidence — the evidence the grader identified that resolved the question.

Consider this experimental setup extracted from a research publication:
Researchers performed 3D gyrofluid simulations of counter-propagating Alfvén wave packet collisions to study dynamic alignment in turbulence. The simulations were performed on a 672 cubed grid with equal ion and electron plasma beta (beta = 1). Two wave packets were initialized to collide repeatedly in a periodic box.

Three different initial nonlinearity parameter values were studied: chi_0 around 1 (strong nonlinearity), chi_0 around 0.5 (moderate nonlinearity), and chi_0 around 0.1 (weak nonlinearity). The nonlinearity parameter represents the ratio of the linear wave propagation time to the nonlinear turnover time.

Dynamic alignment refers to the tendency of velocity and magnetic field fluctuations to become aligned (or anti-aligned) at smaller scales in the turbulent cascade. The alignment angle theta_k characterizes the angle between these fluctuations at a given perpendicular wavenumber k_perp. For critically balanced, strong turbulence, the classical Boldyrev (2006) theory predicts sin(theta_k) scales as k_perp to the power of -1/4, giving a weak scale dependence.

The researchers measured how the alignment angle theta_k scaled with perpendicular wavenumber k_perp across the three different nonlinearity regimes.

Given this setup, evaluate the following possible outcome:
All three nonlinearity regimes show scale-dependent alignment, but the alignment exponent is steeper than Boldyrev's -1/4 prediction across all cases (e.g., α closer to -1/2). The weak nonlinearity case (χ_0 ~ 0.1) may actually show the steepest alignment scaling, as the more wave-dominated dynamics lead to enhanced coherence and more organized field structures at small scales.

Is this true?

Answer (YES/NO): NO